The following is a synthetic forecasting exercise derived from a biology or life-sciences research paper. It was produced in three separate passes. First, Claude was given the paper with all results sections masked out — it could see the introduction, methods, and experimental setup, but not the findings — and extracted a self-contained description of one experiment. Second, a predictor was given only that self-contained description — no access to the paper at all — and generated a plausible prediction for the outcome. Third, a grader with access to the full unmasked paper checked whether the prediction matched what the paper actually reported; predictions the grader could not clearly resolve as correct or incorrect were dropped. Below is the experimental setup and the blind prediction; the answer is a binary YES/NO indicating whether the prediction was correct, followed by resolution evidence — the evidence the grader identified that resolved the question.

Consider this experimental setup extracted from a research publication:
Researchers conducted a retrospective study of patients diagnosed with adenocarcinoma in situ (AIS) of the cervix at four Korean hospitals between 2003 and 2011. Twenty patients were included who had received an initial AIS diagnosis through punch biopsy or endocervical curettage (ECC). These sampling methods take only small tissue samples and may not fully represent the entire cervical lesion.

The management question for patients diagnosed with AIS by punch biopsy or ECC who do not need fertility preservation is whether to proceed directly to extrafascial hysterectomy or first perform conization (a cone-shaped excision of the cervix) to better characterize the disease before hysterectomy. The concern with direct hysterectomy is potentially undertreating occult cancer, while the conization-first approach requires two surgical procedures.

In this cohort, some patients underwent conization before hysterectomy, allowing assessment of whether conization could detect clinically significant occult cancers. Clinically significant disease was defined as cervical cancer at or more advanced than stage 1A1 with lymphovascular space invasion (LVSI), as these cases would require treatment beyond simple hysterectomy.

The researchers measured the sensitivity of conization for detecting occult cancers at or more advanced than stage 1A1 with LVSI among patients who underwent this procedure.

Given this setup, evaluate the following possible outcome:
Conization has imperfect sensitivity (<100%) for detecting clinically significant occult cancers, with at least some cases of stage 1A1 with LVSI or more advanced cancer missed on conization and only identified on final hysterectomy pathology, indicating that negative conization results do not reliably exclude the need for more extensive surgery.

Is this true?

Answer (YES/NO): NO